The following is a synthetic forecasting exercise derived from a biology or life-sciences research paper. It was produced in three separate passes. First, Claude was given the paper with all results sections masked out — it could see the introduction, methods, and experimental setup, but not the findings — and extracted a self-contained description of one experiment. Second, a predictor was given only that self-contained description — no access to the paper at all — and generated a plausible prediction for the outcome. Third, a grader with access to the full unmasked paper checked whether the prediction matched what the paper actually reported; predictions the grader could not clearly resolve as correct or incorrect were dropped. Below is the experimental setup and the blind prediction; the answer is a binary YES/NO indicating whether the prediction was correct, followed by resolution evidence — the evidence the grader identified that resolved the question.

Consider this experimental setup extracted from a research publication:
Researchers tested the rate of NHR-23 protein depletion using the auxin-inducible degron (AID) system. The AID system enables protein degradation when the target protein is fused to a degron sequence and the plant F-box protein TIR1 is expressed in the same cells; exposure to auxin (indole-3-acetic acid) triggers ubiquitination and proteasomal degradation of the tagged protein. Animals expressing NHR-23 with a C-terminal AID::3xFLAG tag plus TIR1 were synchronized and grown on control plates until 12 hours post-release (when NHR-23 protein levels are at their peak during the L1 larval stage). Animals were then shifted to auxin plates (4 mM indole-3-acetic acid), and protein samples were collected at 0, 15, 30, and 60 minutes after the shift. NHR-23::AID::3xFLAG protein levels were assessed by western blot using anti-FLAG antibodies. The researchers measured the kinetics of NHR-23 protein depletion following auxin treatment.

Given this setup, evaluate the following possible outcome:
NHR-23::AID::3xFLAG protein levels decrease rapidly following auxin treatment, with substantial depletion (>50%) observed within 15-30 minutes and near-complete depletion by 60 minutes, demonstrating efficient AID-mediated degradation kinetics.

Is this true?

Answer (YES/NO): YES